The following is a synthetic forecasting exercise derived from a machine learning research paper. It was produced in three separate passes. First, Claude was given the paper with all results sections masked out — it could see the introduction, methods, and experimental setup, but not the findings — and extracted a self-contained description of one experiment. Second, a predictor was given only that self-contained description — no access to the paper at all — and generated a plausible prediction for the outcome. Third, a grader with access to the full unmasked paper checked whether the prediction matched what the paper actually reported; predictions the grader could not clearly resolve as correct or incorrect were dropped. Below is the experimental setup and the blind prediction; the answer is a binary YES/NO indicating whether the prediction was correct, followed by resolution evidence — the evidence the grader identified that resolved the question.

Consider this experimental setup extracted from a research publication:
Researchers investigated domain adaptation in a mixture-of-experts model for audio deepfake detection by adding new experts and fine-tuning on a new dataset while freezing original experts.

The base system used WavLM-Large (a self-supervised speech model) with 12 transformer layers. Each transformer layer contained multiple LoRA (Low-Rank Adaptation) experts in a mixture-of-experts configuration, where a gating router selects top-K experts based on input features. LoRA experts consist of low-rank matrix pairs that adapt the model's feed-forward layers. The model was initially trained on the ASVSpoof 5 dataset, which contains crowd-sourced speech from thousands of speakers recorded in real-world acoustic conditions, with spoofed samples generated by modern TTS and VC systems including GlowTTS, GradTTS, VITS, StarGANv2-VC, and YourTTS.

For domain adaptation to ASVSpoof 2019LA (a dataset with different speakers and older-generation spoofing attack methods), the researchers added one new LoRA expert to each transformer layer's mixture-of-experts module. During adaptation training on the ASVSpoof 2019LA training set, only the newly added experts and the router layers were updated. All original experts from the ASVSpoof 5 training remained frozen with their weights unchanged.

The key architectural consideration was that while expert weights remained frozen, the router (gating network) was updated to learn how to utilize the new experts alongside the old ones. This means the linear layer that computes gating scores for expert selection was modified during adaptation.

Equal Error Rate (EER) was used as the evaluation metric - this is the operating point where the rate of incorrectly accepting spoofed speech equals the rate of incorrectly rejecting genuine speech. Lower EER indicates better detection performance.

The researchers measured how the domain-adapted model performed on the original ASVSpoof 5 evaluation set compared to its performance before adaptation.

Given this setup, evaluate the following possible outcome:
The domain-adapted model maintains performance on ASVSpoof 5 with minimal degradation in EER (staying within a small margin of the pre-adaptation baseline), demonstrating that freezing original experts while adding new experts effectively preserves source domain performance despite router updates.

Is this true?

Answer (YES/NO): NO